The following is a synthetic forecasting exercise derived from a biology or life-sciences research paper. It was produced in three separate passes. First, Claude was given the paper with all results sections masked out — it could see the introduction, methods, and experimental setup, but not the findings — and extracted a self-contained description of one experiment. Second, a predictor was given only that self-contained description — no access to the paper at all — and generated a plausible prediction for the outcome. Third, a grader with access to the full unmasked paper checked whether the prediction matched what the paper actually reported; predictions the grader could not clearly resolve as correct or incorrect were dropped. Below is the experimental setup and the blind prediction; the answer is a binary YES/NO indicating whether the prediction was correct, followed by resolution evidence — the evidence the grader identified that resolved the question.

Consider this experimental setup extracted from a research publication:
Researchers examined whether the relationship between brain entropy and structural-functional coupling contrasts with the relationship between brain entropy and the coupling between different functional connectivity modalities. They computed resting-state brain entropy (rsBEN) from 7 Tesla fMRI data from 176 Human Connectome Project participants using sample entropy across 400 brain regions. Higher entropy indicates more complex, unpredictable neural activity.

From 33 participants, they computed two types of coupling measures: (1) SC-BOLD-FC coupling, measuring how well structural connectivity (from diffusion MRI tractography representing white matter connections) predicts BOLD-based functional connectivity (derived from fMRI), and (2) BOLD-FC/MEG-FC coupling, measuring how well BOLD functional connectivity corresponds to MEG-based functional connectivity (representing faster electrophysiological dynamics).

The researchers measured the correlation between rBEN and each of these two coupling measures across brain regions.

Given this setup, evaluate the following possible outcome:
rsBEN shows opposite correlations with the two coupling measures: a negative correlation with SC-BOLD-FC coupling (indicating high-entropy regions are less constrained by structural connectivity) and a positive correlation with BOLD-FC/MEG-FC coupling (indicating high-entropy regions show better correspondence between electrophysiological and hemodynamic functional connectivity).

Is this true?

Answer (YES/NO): YES